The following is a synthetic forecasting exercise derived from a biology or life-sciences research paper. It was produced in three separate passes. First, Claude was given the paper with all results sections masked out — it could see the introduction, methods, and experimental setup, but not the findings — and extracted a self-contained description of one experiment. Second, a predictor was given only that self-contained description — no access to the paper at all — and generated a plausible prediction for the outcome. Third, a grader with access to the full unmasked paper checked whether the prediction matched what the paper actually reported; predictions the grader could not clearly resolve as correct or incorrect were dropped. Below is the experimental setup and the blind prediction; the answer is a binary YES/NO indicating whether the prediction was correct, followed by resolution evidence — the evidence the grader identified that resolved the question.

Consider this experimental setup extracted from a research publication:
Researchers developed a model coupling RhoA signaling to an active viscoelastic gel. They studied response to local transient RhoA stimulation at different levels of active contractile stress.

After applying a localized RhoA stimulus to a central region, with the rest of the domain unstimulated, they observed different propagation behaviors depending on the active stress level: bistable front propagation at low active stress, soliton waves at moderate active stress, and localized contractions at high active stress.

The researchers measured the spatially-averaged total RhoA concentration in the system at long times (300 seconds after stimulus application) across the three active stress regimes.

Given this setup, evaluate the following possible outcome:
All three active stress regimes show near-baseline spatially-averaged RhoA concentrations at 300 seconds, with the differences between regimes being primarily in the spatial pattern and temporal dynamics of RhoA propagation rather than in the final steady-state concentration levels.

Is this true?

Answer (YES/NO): NO